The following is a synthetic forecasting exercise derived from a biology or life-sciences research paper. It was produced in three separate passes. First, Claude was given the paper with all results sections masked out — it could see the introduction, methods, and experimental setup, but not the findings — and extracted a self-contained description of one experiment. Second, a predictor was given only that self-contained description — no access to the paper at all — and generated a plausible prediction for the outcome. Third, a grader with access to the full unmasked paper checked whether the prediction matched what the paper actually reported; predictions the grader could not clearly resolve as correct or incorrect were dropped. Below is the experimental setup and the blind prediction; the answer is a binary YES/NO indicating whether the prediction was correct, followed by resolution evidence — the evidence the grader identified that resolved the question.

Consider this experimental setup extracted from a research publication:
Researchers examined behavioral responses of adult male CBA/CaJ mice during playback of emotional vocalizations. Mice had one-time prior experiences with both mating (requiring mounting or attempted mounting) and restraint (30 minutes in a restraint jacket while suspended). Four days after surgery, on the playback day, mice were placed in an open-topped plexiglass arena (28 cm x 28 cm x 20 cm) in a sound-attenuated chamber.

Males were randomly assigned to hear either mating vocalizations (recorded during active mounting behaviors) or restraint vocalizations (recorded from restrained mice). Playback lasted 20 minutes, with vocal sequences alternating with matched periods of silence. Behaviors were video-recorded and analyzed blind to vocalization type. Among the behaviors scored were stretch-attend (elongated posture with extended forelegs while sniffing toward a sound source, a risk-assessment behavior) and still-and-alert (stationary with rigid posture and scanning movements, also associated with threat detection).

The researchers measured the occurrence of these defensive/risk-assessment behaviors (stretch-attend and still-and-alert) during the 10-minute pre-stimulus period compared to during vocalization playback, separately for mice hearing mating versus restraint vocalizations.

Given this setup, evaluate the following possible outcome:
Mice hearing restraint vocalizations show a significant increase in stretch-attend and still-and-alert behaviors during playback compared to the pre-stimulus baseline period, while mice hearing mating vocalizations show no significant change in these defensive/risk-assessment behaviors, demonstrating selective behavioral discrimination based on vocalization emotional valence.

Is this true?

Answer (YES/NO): NO